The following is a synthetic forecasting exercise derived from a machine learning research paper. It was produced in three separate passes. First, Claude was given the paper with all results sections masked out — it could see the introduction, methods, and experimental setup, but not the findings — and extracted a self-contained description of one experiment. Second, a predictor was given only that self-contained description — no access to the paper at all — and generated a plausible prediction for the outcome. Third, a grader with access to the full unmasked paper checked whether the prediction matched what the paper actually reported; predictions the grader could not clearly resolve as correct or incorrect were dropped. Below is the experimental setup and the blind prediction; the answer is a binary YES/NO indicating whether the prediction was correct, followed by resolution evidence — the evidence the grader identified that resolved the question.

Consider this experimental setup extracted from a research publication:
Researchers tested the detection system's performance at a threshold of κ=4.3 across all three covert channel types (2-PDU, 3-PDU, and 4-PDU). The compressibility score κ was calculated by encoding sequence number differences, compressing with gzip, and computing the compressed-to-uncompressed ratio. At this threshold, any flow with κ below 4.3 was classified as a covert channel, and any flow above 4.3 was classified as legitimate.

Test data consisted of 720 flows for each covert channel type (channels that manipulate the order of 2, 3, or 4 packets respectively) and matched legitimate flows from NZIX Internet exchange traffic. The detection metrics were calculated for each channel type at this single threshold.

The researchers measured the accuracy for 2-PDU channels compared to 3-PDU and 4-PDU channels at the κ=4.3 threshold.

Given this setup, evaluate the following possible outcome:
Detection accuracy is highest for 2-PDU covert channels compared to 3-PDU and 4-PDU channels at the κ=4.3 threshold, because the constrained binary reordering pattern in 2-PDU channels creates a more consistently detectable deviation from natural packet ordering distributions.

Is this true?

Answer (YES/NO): NO